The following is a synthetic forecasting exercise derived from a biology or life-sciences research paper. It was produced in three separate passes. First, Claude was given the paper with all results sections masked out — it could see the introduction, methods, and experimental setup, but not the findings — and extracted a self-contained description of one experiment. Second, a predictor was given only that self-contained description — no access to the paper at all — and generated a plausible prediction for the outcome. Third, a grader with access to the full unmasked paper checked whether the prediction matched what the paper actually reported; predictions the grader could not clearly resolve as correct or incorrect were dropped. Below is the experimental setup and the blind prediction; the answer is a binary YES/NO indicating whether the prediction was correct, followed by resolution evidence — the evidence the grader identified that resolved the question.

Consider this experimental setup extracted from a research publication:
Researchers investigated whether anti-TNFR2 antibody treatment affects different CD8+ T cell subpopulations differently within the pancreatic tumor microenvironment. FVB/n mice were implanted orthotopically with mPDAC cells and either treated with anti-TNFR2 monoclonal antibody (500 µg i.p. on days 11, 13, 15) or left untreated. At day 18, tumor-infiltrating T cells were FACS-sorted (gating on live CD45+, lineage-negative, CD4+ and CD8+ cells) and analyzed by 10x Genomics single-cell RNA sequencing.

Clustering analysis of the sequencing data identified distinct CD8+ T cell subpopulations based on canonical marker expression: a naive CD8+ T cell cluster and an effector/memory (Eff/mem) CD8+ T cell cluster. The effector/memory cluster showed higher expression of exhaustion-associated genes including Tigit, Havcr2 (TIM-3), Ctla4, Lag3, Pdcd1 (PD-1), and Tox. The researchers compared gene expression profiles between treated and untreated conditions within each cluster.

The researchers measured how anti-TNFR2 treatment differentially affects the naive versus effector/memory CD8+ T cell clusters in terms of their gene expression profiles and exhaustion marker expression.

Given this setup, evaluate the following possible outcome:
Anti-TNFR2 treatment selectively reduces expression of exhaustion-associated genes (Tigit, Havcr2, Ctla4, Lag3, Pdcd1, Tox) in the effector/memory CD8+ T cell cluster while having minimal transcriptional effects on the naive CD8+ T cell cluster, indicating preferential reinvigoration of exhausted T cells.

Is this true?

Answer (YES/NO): YES